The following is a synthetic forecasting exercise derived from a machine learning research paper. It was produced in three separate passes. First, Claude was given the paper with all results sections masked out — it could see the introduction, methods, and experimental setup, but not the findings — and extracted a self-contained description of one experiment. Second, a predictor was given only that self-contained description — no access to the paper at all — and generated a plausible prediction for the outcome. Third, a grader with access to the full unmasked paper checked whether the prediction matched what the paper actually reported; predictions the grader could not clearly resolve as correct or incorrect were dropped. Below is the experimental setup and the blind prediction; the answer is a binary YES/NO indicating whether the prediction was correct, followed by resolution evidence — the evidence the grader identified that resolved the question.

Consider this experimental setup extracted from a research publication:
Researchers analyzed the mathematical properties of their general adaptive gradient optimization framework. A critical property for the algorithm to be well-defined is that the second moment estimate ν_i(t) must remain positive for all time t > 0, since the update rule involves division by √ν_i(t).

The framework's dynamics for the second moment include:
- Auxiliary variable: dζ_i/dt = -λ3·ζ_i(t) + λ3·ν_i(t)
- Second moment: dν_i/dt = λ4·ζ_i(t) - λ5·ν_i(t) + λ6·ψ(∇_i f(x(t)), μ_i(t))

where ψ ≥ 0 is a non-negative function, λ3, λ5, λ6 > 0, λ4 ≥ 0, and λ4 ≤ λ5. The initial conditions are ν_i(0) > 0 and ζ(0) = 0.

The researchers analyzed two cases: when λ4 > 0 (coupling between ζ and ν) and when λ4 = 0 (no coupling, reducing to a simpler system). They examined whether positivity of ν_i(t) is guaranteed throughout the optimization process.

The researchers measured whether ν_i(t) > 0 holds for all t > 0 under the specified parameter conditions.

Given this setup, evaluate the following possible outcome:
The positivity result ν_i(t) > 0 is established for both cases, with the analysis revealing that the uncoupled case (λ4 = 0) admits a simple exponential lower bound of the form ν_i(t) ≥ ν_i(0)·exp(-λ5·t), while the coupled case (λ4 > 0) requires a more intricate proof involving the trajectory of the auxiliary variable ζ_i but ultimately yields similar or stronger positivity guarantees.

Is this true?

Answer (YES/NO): YES